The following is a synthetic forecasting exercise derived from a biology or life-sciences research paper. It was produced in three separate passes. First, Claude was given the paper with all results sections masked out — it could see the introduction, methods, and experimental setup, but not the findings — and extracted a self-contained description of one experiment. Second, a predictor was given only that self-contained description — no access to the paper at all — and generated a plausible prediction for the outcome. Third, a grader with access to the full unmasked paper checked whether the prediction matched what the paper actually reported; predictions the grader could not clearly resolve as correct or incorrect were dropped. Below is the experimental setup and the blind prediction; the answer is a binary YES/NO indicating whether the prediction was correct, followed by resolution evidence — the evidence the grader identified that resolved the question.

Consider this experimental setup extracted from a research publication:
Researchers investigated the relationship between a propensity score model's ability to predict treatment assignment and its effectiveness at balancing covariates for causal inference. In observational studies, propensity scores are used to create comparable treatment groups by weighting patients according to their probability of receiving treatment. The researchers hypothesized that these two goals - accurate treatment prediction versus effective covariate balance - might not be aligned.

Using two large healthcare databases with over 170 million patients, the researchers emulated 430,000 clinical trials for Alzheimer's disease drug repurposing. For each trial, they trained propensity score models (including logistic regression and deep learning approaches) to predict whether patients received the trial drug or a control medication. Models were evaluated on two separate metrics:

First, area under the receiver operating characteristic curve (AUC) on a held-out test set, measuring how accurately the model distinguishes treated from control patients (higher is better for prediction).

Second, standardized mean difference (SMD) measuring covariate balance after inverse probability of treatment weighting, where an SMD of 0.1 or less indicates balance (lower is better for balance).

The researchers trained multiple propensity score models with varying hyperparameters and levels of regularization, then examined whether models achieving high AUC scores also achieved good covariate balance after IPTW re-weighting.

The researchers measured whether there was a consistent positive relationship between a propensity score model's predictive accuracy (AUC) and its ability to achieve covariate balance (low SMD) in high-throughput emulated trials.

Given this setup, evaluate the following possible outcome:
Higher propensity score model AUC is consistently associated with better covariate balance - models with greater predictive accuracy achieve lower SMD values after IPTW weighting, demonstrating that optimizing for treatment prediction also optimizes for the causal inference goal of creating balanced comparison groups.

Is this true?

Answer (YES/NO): NO